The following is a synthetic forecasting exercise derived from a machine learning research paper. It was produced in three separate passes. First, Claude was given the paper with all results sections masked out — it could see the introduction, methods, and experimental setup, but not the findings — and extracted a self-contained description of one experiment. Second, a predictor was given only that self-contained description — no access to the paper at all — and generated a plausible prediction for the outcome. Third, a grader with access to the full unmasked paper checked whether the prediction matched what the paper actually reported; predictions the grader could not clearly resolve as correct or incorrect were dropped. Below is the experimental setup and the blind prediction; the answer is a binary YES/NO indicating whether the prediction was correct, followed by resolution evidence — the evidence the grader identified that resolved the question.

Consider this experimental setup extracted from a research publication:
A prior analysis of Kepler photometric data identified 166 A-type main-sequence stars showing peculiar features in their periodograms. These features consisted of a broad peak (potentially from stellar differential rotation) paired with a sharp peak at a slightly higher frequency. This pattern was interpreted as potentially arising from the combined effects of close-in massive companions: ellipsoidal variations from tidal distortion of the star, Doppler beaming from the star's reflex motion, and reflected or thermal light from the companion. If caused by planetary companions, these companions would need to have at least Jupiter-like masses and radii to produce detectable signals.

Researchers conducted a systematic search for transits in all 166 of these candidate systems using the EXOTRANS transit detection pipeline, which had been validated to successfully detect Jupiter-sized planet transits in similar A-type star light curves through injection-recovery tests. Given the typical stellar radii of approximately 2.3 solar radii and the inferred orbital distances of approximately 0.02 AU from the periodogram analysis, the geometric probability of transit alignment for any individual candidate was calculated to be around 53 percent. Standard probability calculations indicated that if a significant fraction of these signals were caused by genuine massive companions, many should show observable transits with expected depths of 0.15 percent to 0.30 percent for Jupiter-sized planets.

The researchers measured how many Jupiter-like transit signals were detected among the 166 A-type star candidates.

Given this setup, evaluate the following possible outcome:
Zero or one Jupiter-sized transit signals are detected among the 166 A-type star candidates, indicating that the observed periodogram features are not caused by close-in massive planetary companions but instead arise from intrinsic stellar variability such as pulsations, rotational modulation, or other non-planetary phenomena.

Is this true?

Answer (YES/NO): YES